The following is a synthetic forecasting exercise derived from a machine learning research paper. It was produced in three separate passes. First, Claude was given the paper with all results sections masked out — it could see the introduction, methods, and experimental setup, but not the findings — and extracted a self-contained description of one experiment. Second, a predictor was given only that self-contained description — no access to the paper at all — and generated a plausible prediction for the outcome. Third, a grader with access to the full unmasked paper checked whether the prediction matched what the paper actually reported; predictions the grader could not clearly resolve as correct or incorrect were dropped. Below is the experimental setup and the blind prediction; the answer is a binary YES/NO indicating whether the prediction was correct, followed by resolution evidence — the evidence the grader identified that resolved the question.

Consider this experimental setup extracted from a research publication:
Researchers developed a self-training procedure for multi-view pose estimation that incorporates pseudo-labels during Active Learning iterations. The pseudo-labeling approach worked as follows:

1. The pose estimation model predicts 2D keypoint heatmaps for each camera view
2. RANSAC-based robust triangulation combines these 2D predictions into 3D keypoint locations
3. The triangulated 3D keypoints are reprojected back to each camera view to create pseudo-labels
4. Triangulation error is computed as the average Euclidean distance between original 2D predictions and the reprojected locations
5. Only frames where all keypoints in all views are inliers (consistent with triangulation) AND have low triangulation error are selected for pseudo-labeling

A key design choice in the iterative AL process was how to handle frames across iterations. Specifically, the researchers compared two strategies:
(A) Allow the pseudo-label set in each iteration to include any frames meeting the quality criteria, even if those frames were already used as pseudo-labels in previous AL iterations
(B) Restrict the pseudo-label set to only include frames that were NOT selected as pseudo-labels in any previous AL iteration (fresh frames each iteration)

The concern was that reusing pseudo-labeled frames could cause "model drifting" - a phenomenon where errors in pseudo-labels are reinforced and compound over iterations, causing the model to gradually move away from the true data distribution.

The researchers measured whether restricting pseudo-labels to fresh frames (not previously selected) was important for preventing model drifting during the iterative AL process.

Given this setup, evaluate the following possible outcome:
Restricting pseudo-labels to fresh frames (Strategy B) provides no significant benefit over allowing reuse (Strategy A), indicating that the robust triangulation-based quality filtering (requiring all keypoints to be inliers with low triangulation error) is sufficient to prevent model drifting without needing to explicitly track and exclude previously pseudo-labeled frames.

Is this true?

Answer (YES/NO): NO